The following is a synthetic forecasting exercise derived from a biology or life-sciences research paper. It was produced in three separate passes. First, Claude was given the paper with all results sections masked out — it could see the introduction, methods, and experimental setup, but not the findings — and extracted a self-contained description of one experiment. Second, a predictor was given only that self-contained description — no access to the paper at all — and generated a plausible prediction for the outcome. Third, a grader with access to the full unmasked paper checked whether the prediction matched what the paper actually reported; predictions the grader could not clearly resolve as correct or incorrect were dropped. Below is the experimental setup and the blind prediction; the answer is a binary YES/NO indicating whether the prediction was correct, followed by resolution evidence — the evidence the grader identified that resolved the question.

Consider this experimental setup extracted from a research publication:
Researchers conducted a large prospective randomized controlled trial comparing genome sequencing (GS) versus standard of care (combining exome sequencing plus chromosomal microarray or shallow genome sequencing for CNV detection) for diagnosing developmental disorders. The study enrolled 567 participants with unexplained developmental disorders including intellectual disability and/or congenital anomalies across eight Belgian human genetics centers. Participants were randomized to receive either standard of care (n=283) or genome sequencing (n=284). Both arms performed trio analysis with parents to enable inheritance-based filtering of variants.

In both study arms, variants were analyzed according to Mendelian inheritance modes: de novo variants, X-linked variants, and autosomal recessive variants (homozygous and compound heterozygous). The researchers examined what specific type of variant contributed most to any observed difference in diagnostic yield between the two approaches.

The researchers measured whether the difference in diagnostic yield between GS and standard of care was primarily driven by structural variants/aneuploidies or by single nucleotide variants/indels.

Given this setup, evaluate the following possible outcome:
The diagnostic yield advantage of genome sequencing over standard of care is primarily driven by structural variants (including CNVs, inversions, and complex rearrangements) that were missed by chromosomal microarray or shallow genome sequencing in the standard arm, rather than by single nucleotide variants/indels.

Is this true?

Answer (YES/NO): NO